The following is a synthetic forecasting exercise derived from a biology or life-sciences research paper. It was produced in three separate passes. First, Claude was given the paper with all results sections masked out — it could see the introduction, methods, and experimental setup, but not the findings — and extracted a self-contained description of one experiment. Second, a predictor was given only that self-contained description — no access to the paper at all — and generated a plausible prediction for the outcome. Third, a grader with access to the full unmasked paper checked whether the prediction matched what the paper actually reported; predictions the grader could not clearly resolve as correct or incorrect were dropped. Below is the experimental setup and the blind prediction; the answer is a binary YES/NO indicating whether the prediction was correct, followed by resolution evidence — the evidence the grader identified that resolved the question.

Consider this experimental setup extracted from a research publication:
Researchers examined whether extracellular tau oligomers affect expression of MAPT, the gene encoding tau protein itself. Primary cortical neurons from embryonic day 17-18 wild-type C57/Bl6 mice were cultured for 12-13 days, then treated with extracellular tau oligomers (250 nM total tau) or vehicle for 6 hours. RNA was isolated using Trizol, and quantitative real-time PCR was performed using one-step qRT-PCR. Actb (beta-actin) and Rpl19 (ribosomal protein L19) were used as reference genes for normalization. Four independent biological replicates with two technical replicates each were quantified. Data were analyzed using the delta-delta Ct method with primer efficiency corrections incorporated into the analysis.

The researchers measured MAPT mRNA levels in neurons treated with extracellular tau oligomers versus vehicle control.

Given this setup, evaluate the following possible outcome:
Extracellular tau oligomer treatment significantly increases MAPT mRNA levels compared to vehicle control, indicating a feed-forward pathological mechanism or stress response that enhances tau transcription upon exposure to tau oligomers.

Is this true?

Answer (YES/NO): YES